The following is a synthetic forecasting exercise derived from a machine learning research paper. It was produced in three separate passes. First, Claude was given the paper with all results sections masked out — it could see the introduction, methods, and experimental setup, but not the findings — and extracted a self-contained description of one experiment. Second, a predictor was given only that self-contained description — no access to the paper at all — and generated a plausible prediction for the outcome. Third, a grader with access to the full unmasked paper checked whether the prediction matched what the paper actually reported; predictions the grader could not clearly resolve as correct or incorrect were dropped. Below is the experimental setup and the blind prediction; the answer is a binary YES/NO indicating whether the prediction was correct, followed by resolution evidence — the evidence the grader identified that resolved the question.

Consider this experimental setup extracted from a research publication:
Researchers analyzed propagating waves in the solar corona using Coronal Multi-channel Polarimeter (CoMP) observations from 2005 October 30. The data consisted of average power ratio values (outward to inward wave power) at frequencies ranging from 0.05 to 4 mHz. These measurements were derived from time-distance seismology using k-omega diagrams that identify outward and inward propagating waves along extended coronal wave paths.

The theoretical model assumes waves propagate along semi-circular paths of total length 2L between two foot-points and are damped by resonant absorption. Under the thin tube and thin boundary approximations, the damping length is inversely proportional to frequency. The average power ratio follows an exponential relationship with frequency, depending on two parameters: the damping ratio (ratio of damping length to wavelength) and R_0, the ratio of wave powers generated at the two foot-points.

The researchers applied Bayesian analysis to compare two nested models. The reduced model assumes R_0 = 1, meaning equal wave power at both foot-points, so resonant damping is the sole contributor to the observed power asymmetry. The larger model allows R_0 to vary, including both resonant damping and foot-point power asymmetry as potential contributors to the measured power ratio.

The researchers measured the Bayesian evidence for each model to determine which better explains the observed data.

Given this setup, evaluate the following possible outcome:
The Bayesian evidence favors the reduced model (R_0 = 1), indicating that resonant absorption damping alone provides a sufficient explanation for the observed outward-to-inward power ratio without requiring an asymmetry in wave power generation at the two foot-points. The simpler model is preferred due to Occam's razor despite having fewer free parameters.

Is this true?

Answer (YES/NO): NO